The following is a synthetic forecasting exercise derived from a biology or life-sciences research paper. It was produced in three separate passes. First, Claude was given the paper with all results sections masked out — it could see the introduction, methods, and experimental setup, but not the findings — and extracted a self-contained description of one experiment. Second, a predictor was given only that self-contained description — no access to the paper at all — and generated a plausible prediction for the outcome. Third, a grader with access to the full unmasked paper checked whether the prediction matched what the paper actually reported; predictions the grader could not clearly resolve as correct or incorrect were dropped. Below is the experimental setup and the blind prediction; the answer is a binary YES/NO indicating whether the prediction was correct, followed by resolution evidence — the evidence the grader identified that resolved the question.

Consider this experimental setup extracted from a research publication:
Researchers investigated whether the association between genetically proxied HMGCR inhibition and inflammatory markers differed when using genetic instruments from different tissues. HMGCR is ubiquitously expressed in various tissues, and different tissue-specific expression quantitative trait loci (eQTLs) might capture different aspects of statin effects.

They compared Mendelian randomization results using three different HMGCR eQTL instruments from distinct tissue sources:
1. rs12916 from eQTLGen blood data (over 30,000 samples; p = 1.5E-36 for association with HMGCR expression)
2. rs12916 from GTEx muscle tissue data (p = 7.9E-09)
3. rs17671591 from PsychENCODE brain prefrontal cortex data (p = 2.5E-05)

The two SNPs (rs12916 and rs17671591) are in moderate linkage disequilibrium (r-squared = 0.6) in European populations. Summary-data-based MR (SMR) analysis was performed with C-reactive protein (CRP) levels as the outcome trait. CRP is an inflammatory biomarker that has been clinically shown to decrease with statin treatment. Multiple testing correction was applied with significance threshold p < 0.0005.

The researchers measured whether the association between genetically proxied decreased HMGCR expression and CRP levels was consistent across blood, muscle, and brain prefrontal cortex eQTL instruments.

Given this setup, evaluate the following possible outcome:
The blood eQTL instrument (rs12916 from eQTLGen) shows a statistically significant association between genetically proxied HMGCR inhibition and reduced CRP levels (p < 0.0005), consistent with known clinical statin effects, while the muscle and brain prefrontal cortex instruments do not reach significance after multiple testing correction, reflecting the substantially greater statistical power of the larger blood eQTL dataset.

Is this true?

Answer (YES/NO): NO